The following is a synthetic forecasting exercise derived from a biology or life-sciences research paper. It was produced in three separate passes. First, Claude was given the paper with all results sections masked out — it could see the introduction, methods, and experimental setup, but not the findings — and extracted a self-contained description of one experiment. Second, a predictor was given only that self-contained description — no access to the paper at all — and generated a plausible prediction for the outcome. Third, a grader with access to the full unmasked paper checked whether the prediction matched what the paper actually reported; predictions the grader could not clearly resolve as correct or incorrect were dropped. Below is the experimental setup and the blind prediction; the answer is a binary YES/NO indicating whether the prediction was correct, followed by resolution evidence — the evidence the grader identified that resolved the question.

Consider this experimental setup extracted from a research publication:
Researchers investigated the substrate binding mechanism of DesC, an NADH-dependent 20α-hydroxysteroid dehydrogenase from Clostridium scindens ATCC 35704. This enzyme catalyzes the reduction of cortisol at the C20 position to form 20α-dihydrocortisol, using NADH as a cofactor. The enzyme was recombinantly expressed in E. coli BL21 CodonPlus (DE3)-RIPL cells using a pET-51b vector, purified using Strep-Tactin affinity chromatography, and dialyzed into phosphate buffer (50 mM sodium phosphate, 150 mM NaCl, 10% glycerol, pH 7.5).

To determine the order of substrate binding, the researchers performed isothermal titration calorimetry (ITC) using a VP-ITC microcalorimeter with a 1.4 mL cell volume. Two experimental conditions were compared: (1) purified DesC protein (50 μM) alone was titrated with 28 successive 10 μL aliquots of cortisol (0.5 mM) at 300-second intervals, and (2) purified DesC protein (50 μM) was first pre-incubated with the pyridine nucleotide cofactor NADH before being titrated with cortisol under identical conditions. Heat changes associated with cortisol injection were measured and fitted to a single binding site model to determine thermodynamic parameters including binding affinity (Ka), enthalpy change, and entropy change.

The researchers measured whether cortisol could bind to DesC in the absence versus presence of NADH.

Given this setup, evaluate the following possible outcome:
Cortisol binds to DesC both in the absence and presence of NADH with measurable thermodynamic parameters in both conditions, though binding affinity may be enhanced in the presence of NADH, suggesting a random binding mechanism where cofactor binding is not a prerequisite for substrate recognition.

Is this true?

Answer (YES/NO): NO